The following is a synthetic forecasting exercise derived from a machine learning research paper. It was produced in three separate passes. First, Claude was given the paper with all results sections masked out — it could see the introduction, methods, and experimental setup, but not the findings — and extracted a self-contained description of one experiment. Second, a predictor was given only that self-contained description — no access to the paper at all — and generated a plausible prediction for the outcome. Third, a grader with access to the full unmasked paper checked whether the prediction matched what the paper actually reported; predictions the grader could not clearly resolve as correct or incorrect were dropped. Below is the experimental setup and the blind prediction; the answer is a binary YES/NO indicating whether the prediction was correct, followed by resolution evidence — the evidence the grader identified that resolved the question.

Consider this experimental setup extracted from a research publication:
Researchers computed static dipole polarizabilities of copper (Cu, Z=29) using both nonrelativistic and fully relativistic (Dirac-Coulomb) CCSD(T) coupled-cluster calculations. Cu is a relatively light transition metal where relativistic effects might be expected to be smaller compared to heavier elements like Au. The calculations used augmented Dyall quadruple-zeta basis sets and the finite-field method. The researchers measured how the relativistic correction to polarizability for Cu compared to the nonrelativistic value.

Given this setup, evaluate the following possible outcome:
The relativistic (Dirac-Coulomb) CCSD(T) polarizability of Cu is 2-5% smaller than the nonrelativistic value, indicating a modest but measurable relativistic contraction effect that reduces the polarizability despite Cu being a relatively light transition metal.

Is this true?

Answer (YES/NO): NO